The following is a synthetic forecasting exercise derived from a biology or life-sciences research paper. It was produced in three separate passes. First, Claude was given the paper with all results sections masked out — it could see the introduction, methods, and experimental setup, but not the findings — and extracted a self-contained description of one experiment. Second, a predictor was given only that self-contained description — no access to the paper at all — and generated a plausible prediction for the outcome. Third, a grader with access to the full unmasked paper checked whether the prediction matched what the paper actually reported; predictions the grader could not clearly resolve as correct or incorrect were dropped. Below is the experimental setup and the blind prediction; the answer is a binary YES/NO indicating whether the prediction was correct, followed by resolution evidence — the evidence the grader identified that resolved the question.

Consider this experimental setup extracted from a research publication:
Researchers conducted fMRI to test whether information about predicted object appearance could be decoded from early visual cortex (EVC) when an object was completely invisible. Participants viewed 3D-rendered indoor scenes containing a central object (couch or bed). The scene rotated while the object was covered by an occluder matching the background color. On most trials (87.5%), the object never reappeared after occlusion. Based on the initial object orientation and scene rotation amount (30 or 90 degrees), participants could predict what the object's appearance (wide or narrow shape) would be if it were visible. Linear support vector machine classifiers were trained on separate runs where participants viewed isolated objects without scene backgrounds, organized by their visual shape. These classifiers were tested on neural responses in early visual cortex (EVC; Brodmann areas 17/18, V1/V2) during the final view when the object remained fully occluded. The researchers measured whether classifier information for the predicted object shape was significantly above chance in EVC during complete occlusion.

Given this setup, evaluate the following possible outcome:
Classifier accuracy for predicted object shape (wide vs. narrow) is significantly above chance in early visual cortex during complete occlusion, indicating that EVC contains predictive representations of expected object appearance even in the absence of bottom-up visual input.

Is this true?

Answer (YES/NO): NO